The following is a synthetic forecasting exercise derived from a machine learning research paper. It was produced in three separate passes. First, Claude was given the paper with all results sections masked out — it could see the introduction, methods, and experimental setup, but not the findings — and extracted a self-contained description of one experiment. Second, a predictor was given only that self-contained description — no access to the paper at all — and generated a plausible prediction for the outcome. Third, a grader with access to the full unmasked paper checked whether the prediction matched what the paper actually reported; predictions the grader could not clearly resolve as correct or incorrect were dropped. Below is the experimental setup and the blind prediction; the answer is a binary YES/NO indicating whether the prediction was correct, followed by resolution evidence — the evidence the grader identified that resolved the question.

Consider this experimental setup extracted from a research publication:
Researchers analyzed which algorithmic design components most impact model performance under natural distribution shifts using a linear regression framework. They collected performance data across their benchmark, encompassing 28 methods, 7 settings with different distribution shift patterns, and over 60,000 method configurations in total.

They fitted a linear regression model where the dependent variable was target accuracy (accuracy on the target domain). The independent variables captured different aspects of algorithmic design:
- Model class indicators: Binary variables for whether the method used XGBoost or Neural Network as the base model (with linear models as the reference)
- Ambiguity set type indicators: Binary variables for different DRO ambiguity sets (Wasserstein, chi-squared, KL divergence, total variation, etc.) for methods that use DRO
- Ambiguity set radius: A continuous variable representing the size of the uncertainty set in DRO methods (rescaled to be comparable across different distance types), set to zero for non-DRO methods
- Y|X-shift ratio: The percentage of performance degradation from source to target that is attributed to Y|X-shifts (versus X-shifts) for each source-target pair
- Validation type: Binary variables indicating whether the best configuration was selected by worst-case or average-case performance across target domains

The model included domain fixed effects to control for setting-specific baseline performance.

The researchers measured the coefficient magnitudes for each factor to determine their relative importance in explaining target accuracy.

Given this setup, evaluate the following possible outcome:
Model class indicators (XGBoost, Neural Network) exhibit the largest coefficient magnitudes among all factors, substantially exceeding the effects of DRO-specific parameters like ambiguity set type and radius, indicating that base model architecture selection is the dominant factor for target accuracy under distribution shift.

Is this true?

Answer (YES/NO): NO